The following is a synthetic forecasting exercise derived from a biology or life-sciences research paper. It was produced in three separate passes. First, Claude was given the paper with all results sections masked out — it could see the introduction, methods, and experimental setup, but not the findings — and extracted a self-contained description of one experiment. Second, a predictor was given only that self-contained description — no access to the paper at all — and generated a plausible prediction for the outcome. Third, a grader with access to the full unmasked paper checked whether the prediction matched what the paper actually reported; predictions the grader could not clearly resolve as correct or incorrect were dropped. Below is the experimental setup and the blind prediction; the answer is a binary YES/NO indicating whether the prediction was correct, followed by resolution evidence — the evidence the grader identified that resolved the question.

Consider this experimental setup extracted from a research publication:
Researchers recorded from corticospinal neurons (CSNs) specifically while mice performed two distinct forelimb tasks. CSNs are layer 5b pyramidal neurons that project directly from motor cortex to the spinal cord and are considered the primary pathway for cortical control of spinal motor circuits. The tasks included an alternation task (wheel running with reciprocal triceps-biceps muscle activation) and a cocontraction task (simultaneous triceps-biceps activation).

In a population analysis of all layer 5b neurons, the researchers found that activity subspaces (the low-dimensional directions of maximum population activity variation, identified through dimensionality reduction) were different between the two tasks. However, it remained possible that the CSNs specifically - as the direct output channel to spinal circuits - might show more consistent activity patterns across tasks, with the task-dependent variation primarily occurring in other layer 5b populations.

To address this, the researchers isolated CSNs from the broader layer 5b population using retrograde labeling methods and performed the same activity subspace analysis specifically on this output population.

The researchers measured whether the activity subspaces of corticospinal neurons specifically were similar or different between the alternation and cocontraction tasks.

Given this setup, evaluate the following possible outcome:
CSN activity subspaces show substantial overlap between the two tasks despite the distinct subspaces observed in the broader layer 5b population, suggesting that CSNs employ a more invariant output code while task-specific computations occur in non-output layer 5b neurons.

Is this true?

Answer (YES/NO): NO